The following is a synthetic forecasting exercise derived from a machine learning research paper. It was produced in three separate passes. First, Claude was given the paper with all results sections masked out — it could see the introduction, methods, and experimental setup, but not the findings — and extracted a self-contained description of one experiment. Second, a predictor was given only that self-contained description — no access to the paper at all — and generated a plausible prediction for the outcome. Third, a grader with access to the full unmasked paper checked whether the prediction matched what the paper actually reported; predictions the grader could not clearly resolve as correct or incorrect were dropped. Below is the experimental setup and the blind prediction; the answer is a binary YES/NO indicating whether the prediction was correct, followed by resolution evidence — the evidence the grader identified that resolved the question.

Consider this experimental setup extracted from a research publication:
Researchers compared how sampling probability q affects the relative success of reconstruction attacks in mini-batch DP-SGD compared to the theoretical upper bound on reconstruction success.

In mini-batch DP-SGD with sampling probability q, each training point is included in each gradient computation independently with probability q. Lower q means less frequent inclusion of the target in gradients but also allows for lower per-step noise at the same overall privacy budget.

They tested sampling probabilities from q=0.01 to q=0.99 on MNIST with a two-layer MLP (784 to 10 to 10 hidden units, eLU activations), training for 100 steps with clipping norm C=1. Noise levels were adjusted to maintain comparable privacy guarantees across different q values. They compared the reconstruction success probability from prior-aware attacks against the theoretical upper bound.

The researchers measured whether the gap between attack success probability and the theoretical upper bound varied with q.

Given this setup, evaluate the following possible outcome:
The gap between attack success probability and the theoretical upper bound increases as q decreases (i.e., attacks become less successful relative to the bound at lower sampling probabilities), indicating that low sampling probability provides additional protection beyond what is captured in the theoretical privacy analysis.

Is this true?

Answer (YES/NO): YES